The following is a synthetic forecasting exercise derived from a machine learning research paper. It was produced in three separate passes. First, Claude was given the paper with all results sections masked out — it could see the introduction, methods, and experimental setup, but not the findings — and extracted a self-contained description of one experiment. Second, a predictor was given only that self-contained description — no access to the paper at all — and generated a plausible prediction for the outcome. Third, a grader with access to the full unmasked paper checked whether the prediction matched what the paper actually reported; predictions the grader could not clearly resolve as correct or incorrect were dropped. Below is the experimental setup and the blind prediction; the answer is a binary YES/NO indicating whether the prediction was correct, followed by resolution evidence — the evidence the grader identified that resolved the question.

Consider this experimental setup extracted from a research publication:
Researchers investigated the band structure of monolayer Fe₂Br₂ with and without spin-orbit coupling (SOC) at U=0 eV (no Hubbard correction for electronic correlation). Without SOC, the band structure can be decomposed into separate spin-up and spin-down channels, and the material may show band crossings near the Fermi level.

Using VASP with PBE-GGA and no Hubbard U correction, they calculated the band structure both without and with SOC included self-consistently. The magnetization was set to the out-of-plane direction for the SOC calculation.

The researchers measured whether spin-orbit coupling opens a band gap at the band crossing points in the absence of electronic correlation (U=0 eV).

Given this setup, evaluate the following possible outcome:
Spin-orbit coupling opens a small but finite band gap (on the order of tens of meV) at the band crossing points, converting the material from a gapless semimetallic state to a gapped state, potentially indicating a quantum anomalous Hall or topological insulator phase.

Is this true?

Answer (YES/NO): NO